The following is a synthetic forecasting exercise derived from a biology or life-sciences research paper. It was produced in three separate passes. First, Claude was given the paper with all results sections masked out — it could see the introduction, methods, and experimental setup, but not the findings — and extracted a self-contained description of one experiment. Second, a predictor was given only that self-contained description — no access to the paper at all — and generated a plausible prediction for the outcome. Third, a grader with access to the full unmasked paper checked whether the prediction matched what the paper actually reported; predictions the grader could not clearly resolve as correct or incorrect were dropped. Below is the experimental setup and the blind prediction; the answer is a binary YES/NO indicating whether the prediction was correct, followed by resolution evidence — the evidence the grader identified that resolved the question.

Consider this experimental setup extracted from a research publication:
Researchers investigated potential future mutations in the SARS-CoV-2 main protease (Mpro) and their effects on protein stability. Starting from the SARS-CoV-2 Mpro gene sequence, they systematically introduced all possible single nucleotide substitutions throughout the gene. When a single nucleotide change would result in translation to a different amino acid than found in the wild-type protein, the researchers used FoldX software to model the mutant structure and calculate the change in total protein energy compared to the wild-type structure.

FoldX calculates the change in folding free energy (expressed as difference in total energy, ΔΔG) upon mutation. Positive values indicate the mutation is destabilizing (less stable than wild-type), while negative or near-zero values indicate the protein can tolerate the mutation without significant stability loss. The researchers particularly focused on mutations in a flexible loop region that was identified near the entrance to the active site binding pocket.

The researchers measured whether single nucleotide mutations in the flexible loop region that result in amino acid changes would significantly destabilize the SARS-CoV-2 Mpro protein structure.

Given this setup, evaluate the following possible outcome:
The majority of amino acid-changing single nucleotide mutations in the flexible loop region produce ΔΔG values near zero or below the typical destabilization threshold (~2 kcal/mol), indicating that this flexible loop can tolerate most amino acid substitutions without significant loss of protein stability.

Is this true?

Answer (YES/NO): YES